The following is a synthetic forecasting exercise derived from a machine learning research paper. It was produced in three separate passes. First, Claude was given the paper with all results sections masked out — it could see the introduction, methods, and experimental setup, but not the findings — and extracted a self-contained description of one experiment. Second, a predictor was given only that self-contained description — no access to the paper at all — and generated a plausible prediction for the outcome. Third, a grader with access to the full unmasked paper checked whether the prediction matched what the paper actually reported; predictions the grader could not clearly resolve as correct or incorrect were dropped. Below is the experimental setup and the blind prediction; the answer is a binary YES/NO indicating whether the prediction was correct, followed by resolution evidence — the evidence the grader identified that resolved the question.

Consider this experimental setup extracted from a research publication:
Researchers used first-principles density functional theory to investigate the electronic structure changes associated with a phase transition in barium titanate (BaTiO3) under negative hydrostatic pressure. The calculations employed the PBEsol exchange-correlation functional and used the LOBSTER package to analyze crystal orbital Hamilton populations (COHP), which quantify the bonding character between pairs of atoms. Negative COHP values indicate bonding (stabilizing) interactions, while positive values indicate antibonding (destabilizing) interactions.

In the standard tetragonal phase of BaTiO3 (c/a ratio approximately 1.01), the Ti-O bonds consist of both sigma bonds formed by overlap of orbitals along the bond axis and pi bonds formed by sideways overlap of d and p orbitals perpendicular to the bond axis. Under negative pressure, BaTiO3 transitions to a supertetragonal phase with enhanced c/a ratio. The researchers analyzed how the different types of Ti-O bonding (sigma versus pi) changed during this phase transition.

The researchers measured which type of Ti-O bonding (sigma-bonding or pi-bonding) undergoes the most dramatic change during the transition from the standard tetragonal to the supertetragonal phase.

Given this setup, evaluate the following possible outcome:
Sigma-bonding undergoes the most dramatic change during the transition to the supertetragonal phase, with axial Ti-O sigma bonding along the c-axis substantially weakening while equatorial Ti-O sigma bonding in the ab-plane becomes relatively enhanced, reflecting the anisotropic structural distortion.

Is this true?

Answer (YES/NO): NO